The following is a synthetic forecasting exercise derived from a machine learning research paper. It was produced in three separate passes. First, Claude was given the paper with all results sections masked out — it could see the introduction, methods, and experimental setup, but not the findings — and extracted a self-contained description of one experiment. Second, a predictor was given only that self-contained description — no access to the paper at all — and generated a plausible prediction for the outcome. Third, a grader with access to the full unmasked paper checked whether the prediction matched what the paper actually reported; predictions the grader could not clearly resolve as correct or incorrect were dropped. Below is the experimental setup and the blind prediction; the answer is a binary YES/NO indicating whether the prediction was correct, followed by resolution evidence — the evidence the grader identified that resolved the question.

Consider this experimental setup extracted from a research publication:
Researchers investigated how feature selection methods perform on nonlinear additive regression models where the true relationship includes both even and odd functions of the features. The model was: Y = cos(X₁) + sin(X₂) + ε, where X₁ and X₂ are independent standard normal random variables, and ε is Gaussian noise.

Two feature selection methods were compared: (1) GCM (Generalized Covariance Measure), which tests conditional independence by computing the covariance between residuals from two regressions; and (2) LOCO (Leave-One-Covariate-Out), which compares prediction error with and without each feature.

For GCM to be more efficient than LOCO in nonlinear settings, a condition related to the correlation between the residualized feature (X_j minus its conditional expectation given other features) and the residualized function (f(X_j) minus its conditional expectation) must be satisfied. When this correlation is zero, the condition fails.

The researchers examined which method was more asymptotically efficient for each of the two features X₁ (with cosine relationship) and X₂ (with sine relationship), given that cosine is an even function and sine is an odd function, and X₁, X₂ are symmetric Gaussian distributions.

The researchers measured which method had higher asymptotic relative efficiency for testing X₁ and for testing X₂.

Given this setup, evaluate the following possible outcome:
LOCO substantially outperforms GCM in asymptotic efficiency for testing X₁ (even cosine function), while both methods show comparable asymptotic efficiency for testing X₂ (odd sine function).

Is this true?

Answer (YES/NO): NO